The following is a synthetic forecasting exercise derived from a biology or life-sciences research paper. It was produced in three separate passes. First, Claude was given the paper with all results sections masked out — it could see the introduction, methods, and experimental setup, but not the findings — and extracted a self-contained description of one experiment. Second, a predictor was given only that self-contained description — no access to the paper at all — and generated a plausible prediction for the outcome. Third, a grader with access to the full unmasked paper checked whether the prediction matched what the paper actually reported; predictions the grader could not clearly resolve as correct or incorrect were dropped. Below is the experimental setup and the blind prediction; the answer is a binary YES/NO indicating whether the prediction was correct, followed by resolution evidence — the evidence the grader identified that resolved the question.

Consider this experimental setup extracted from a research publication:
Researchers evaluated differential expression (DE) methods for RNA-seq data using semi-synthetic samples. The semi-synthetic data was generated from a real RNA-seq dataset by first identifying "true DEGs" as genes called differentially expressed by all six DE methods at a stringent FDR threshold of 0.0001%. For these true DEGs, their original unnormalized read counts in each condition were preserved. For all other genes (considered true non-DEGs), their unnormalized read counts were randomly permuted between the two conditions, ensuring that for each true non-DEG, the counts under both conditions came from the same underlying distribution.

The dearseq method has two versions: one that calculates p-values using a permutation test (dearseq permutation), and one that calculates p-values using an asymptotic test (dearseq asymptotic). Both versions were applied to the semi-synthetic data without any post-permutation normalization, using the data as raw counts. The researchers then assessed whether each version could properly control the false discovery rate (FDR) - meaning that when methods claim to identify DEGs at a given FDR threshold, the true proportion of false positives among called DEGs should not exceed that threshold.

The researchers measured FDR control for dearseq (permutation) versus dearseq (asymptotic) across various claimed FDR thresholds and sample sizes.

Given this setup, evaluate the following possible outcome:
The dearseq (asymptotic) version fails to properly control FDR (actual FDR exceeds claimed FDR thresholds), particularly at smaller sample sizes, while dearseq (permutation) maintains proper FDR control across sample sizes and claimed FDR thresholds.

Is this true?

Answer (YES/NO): NO